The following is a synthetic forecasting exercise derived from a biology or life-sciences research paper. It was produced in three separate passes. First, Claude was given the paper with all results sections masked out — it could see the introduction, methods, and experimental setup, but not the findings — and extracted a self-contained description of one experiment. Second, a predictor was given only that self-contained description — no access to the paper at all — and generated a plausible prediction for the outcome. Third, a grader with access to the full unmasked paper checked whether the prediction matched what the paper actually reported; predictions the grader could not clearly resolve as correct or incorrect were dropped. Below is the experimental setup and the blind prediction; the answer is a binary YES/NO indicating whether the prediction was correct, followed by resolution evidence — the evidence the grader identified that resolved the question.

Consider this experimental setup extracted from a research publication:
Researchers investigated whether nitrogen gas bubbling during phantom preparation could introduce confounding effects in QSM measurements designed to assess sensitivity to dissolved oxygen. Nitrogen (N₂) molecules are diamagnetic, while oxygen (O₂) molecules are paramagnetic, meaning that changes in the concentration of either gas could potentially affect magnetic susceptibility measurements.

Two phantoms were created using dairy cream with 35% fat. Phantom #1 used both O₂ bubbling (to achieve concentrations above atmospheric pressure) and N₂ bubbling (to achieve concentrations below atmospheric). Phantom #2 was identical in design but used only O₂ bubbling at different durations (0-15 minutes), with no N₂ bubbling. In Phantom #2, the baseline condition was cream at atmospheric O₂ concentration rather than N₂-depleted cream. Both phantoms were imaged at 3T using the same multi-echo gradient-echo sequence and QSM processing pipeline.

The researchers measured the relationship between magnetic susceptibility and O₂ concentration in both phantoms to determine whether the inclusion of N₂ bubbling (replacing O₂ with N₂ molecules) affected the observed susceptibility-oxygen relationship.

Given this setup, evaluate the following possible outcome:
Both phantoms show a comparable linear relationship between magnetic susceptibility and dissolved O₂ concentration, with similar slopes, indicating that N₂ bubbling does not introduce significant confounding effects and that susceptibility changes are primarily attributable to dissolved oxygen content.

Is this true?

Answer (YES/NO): NO